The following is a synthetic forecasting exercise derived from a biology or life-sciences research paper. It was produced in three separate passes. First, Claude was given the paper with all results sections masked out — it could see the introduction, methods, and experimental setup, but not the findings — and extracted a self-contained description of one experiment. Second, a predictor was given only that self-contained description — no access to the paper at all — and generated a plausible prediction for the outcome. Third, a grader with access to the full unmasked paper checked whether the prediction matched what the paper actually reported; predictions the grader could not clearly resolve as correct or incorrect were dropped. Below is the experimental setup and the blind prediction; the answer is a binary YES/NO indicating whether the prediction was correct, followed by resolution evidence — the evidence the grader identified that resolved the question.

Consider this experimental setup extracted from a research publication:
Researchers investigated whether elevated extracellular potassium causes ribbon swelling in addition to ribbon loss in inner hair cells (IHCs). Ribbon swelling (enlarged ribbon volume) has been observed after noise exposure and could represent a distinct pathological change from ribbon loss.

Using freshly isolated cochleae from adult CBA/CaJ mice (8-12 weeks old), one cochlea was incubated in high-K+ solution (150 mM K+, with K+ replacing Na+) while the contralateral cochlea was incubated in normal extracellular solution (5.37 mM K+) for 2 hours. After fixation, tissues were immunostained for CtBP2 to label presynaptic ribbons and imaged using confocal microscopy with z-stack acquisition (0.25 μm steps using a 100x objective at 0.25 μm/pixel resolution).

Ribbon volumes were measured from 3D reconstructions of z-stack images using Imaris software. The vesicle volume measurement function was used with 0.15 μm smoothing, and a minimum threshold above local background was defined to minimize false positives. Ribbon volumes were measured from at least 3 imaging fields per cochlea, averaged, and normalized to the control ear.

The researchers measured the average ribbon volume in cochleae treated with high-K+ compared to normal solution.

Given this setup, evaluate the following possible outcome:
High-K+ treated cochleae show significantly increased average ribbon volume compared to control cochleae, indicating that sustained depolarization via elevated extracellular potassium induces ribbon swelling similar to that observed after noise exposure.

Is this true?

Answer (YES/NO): YES